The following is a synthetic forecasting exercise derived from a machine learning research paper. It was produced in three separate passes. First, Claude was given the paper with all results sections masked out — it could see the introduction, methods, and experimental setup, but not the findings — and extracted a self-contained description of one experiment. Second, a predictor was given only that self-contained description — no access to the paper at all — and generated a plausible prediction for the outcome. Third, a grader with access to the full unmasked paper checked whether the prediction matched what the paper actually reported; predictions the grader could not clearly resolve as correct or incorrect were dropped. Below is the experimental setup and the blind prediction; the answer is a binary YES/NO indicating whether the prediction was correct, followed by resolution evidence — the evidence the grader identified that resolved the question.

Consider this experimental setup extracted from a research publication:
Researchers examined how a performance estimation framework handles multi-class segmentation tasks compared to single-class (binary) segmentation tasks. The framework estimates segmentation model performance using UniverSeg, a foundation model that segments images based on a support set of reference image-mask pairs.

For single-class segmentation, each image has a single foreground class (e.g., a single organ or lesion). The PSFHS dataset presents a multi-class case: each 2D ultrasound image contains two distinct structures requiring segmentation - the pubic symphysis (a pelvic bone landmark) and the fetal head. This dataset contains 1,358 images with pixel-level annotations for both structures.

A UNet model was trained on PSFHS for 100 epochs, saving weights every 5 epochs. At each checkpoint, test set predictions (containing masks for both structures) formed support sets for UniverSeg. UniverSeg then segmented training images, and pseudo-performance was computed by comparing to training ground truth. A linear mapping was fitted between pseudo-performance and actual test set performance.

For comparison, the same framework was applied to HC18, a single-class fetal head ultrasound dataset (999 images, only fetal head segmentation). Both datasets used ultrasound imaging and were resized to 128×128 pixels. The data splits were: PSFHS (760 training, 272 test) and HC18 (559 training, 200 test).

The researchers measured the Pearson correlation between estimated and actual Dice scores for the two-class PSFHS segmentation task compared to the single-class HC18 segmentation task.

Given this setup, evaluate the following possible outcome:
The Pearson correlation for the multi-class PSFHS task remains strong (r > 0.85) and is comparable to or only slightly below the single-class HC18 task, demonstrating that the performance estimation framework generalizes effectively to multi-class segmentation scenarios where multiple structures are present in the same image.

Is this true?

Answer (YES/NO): YES